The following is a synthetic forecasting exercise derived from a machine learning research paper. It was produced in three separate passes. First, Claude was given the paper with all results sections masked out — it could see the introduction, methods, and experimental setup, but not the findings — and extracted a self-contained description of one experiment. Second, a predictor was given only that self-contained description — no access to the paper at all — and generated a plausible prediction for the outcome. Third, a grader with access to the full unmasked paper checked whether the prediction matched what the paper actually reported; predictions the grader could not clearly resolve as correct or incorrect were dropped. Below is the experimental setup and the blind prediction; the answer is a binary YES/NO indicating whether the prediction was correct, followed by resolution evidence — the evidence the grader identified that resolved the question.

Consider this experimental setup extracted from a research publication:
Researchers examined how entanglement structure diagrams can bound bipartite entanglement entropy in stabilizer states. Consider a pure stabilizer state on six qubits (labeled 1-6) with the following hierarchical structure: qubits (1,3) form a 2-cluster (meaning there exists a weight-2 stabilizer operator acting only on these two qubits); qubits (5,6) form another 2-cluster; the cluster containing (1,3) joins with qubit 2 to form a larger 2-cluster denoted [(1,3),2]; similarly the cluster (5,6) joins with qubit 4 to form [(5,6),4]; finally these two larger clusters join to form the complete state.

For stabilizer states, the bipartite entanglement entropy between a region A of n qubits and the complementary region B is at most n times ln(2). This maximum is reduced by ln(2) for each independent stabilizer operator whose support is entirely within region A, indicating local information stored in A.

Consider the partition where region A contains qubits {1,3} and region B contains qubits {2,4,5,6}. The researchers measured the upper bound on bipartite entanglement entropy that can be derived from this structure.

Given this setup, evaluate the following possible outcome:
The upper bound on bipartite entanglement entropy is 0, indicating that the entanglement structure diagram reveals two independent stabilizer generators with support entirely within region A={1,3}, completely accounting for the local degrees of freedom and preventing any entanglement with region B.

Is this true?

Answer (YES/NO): NO